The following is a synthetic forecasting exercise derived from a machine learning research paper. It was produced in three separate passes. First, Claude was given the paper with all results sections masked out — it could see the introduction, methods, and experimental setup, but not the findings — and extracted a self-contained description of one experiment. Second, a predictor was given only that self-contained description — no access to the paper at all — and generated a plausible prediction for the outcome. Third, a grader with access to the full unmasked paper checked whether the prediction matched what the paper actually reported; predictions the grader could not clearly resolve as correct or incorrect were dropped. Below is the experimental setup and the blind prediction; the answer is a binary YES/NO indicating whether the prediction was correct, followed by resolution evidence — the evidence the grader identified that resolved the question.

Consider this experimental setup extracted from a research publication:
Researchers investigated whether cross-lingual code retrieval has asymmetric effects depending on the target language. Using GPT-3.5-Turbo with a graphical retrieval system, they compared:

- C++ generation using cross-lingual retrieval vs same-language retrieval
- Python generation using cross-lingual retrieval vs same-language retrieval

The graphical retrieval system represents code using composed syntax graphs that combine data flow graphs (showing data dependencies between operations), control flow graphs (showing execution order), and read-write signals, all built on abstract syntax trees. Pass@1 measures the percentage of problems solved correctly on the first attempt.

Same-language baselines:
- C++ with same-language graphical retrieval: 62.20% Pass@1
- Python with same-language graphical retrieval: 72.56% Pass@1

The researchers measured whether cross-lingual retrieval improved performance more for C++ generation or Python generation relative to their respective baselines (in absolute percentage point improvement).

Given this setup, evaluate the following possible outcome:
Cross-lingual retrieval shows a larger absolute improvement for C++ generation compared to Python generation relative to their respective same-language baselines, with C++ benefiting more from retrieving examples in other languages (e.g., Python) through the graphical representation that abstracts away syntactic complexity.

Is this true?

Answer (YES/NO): NO